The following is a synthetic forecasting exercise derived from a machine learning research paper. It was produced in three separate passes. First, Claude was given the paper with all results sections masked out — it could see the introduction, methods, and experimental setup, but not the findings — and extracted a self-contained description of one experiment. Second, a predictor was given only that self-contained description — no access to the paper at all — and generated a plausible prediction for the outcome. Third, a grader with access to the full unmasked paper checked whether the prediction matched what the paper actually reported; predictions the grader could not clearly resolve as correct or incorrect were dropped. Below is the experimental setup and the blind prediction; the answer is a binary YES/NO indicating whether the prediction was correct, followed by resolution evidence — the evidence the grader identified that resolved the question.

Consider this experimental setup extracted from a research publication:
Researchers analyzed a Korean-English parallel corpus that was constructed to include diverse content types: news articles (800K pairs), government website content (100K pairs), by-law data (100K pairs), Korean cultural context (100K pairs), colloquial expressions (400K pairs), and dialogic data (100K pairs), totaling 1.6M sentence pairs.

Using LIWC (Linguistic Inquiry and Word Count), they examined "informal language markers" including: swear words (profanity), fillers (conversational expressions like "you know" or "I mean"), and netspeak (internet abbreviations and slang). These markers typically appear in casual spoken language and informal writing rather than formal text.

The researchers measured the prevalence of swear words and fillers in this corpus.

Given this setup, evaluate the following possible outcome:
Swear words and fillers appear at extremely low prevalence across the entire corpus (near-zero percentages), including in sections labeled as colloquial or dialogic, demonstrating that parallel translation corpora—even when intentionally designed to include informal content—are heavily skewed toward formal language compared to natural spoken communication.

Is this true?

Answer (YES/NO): YES